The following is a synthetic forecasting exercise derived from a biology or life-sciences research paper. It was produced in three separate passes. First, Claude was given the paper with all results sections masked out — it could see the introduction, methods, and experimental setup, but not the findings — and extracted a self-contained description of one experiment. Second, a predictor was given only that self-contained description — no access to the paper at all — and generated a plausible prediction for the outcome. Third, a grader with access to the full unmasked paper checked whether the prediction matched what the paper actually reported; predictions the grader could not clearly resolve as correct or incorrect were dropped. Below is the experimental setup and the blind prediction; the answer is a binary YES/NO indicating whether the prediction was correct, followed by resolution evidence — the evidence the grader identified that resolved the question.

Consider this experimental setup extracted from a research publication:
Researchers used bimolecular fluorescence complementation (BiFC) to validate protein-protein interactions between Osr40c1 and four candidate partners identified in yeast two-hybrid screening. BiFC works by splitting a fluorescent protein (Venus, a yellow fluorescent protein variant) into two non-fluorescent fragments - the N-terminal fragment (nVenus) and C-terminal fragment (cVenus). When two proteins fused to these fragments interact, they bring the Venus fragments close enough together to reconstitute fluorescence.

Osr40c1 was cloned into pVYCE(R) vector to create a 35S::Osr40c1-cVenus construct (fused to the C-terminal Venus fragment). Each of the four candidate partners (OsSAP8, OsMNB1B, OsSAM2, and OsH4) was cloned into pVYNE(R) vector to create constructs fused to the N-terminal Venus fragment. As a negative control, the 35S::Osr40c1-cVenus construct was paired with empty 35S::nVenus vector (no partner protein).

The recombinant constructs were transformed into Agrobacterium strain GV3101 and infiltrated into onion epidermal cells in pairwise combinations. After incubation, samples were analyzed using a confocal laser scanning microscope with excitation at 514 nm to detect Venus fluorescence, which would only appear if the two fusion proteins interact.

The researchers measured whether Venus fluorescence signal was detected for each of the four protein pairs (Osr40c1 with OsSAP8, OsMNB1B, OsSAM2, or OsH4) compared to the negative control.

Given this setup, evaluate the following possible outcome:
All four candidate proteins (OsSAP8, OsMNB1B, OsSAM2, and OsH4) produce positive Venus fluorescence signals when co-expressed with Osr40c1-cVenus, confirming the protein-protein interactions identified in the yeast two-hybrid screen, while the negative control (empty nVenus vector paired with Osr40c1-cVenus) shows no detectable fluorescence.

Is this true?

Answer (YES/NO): YES